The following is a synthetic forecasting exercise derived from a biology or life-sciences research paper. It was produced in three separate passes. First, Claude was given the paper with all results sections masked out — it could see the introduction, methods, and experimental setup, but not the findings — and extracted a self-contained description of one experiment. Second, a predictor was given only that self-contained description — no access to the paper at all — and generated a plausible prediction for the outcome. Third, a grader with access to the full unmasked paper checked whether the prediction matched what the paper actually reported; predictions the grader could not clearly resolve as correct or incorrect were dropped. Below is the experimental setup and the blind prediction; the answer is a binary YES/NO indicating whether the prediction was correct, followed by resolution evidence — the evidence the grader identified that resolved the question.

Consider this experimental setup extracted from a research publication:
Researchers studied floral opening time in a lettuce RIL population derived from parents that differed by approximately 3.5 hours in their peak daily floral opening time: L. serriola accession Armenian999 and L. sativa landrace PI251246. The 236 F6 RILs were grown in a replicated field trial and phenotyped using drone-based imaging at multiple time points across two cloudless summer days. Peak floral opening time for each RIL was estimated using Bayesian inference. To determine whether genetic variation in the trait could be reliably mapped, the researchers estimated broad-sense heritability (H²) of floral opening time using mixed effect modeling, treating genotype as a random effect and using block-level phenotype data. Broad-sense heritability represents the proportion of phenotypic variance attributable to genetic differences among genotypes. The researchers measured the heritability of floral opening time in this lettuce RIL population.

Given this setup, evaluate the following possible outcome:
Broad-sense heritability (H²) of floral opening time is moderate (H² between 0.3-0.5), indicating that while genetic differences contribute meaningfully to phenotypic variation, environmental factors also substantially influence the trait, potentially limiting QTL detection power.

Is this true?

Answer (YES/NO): NO